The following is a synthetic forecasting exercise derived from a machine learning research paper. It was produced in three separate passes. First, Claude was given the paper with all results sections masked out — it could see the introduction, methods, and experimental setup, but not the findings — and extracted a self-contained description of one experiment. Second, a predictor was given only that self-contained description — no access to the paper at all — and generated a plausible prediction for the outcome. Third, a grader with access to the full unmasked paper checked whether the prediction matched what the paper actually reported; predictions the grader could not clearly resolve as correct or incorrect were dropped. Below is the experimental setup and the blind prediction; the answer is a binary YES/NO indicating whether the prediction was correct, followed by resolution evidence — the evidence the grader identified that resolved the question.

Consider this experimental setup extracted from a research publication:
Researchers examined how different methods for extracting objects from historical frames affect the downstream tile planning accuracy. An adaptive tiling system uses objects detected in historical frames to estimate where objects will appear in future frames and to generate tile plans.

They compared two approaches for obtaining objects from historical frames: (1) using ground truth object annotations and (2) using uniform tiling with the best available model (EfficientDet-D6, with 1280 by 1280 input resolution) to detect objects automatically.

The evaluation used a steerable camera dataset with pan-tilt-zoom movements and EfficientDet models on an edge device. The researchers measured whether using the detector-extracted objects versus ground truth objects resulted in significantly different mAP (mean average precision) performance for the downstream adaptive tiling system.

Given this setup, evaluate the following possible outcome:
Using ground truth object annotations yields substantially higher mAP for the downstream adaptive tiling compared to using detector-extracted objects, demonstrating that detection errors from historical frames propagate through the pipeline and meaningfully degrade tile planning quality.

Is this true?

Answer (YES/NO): NO